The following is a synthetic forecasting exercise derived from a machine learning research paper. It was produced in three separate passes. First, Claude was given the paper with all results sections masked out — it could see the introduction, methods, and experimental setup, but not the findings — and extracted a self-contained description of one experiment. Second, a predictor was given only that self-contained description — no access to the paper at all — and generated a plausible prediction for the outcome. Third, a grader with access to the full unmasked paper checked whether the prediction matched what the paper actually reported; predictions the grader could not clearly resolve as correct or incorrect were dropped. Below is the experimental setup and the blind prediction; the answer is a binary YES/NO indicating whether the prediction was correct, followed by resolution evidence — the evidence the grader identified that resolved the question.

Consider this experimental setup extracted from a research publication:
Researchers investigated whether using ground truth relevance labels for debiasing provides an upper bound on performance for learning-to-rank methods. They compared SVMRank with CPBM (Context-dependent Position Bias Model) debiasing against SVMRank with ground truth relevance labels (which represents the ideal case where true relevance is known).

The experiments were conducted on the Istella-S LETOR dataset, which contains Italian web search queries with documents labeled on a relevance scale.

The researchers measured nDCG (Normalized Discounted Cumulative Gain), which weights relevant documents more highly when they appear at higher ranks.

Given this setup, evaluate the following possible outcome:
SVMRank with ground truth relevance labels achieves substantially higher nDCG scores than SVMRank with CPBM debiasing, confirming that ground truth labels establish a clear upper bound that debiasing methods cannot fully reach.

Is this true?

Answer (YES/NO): NO